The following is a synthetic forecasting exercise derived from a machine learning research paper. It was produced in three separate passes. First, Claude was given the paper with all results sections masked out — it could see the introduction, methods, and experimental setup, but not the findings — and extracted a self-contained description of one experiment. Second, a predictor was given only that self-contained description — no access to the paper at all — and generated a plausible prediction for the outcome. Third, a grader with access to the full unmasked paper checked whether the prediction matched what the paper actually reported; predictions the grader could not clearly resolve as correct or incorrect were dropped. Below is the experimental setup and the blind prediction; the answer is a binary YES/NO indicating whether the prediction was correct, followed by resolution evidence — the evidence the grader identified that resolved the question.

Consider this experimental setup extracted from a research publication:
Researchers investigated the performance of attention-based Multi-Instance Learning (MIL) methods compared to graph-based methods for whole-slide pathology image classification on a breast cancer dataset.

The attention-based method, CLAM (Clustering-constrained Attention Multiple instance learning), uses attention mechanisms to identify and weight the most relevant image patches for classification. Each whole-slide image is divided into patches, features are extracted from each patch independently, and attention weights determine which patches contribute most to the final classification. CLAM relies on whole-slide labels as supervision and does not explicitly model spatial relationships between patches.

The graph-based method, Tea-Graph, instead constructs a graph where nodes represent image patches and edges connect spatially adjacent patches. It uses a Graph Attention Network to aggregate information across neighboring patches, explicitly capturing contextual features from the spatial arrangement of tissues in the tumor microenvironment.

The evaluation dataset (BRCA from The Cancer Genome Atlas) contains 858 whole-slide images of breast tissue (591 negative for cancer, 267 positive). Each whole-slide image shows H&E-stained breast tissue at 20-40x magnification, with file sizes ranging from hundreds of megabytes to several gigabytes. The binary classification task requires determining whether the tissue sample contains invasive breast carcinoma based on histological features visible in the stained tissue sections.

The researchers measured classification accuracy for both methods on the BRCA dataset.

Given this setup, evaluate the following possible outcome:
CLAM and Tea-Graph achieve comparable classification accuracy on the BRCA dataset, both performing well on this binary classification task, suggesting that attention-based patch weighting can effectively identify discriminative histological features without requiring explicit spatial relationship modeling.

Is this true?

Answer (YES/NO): YES